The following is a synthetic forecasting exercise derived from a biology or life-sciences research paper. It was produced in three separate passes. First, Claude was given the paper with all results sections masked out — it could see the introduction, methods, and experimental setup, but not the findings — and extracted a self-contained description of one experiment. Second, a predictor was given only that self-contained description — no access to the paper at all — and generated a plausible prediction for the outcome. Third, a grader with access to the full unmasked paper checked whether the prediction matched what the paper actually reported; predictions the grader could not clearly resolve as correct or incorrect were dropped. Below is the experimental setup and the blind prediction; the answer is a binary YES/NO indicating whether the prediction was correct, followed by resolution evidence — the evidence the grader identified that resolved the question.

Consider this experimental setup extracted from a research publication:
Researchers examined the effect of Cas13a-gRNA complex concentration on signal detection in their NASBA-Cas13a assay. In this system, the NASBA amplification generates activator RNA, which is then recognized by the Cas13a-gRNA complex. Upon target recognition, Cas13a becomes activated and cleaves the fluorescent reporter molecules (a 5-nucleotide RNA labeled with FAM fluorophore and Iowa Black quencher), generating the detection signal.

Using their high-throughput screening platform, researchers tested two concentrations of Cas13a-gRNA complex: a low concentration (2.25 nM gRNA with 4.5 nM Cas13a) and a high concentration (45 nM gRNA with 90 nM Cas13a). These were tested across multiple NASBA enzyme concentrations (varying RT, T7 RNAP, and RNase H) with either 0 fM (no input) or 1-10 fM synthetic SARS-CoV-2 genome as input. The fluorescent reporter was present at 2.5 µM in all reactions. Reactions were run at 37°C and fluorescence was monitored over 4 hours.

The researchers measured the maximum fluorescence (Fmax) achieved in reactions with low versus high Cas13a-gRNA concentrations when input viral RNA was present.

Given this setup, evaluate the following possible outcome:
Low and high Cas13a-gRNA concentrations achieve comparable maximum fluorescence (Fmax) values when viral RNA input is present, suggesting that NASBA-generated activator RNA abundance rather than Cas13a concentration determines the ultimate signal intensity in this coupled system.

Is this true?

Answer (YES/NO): NO